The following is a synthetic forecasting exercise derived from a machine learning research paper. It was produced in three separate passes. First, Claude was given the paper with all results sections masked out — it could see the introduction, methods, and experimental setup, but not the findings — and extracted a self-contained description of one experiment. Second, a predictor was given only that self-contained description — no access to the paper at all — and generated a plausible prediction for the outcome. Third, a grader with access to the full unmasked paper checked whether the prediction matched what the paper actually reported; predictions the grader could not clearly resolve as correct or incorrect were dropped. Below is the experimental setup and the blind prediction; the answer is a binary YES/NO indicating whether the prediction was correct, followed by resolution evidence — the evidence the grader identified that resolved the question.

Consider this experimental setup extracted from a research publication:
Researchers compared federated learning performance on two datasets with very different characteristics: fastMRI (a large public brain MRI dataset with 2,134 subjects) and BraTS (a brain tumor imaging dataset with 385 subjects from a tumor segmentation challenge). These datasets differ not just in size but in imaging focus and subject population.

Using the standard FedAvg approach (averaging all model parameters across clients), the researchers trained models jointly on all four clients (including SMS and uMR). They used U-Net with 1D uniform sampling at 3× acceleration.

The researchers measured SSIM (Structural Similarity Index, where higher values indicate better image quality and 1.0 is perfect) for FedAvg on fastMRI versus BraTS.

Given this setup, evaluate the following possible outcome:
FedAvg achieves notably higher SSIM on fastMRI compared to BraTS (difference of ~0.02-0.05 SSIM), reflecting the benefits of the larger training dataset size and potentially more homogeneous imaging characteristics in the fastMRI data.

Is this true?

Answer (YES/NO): YES